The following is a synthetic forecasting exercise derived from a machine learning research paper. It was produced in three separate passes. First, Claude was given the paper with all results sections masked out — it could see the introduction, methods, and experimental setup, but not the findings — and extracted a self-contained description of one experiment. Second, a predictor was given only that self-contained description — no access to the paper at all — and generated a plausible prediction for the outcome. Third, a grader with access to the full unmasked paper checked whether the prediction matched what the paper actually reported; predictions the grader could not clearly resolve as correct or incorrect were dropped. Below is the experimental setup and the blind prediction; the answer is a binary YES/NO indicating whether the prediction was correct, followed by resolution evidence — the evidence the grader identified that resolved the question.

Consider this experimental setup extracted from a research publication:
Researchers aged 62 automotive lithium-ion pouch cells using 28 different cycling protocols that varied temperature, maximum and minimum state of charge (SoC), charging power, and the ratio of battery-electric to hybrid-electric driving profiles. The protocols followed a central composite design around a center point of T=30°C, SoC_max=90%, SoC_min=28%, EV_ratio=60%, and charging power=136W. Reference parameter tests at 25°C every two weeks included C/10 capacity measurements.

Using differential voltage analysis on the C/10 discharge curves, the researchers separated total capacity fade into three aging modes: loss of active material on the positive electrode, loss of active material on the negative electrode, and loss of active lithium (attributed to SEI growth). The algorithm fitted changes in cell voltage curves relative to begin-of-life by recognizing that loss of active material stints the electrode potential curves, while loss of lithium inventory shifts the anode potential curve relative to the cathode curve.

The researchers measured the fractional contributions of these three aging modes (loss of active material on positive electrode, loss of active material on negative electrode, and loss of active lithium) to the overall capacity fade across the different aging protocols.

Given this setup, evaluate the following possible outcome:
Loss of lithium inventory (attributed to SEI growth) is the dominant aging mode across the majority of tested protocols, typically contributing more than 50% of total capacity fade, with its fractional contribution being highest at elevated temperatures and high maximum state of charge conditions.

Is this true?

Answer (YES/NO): NO